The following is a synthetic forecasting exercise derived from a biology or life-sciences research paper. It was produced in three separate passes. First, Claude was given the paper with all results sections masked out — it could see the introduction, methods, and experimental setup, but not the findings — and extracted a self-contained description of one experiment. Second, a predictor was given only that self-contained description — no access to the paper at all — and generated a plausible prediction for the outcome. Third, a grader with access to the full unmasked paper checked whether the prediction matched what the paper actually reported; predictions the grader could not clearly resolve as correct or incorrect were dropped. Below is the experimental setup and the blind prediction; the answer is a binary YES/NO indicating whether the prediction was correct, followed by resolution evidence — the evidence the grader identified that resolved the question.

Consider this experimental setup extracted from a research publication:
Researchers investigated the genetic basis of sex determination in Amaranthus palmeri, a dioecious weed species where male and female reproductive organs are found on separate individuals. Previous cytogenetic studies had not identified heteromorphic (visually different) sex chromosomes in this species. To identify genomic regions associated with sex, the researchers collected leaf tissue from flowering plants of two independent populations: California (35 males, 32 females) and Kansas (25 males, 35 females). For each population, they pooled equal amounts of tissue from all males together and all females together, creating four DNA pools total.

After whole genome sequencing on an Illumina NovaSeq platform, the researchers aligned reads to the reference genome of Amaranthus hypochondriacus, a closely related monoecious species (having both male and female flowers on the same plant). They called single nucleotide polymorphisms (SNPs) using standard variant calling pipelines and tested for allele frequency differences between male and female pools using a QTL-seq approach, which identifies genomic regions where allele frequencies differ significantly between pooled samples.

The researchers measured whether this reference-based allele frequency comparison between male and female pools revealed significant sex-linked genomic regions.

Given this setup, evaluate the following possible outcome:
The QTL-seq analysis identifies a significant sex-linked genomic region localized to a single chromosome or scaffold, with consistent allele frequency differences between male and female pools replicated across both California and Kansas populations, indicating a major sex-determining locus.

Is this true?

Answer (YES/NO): NO